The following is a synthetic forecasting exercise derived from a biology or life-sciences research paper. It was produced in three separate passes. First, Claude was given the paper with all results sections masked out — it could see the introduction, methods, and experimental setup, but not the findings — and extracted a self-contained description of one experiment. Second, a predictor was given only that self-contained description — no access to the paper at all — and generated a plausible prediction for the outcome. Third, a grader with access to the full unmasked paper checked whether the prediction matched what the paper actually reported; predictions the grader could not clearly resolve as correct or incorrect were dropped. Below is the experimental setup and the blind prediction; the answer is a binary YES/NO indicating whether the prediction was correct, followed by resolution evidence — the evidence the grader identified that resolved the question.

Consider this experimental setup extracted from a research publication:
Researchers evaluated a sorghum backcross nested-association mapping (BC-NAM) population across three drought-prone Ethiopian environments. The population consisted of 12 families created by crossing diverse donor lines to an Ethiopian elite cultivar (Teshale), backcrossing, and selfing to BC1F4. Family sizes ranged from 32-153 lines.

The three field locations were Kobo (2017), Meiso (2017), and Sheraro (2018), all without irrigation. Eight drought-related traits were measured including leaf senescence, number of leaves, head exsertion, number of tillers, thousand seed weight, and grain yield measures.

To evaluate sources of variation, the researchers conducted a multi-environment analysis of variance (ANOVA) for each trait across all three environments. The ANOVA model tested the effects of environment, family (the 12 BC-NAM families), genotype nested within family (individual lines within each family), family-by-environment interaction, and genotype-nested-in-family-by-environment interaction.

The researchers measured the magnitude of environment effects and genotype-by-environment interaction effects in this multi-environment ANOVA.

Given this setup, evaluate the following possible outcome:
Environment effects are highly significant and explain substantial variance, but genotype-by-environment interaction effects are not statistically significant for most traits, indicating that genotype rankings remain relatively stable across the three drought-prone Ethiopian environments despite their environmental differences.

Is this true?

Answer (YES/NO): NO